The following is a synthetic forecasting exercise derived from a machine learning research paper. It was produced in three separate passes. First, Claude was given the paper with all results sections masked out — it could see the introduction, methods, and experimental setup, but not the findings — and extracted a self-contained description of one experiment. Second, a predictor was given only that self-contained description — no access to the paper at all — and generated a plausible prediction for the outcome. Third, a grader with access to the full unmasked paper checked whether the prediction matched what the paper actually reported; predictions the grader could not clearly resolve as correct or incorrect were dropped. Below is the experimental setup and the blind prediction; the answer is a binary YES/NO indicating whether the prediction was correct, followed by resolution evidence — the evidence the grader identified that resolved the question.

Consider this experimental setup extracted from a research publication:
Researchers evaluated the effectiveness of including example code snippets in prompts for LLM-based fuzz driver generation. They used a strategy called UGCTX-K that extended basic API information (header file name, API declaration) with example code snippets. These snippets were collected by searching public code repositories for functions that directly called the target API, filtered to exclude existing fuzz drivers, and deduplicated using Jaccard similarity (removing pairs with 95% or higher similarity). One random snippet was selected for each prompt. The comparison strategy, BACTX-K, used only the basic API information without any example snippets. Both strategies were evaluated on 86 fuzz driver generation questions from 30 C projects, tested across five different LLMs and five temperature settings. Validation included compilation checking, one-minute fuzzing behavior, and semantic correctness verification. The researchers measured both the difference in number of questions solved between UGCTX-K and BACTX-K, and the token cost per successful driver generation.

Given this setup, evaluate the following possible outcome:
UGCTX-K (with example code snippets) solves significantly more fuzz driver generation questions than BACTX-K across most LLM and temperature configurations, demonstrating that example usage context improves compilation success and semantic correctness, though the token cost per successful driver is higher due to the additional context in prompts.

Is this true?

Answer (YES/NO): YES